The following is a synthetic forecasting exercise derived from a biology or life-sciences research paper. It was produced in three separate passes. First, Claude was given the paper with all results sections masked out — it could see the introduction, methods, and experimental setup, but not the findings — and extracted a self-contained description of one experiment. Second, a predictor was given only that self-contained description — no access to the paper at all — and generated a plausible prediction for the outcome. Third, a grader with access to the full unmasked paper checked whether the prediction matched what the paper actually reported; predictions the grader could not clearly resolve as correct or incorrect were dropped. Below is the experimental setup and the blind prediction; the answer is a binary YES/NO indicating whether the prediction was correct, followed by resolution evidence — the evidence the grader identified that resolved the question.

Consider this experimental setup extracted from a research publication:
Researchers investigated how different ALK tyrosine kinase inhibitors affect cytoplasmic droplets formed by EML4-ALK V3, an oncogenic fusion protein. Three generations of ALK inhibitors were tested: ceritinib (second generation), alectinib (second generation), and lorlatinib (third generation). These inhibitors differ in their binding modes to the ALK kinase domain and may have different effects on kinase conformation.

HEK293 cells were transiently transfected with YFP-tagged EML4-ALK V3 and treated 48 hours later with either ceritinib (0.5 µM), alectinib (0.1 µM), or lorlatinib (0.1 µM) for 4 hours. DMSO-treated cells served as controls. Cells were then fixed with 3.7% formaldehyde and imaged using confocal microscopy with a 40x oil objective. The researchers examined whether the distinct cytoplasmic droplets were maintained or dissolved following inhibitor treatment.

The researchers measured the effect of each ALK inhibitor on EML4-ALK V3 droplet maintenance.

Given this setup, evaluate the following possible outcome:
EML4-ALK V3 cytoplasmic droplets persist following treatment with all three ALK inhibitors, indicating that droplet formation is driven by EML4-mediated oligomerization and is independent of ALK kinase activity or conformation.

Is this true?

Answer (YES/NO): NO